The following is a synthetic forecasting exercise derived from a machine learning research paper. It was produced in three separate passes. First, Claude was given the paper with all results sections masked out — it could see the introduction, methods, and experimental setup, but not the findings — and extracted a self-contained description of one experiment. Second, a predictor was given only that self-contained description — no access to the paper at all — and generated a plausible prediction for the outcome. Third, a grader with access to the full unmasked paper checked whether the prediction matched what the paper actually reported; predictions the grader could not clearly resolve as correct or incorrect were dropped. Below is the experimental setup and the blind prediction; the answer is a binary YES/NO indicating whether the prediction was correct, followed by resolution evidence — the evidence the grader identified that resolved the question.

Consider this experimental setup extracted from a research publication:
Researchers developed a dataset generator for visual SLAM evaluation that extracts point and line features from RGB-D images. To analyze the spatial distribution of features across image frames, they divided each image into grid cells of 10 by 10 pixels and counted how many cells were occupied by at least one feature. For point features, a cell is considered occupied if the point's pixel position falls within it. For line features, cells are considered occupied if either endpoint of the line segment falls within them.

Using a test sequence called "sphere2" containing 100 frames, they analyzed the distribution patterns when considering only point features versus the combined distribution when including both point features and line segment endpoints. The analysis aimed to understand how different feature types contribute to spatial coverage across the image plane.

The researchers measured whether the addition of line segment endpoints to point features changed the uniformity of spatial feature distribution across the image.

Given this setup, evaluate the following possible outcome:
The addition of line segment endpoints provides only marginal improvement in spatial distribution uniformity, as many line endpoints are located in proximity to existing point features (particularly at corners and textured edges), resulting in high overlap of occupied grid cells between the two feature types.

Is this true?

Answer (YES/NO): NO